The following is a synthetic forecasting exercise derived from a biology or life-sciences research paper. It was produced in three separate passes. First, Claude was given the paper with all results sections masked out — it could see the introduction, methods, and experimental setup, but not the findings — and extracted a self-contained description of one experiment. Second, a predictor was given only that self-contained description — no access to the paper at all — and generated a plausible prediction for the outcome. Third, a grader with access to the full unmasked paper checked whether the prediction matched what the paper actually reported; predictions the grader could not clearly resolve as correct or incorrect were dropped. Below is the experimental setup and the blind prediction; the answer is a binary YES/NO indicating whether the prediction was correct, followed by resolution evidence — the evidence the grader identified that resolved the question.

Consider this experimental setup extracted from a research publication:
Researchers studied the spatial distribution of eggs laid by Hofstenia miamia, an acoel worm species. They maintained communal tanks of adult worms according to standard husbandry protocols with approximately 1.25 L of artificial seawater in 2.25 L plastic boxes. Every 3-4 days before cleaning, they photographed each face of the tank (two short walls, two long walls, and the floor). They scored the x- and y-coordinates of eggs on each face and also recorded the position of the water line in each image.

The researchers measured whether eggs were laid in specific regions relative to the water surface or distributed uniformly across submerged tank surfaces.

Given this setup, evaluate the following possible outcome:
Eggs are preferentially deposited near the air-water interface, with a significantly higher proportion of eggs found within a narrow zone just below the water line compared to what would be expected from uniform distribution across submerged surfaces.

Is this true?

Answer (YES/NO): YES